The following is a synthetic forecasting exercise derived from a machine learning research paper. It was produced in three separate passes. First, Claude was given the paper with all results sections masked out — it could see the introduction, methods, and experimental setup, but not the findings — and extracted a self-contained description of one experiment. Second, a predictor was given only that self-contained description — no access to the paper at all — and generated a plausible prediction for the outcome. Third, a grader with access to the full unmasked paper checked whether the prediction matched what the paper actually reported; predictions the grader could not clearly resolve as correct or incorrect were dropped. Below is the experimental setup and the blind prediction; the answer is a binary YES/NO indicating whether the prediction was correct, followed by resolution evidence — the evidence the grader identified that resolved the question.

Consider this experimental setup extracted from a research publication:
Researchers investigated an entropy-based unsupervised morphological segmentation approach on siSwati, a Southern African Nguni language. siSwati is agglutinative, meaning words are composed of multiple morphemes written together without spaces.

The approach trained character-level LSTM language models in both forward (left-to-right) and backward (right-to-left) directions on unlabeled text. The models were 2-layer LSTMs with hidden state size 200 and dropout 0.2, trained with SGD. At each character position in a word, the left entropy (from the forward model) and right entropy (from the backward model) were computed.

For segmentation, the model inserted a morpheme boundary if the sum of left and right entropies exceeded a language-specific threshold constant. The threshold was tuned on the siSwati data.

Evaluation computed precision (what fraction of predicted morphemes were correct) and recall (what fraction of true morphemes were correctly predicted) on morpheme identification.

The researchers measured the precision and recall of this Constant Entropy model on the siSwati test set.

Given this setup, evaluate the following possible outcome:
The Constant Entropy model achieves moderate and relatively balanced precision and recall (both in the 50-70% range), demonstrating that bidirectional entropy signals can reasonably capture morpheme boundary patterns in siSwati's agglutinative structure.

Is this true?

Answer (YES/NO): NO